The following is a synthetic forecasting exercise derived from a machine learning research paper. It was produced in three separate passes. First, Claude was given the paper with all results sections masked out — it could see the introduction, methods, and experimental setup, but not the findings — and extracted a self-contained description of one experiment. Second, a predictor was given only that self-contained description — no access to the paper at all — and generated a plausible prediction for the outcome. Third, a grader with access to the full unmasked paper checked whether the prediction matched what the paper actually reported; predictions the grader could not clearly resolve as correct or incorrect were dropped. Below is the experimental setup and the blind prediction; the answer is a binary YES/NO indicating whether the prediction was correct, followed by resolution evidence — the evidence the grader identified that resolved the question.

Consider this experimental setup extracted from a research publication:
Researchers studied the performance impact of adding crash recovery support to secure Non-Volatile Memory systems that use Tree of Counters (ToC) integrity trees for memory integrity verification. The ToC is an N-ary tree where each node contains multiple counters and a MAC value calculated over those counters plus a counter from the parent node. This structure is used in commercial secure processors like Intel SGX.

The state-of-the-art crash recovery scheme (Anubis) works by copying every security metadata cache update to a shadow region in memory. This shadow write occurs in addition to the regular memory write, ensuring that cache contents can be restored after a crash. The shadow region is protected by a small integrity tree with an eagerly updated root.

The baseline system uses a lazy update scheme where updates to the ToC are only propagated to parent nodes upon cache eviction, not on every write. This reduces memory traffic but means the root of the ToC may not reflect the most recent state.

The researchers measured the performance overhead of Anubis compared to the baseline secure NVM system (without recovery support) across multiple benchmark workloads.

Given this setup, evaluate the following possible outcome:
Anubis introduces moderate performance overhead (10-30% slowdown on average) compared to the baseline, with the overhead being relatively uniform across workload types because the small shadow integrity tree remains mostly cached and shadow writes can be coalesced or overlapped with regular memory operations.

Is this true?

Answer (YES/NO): NO